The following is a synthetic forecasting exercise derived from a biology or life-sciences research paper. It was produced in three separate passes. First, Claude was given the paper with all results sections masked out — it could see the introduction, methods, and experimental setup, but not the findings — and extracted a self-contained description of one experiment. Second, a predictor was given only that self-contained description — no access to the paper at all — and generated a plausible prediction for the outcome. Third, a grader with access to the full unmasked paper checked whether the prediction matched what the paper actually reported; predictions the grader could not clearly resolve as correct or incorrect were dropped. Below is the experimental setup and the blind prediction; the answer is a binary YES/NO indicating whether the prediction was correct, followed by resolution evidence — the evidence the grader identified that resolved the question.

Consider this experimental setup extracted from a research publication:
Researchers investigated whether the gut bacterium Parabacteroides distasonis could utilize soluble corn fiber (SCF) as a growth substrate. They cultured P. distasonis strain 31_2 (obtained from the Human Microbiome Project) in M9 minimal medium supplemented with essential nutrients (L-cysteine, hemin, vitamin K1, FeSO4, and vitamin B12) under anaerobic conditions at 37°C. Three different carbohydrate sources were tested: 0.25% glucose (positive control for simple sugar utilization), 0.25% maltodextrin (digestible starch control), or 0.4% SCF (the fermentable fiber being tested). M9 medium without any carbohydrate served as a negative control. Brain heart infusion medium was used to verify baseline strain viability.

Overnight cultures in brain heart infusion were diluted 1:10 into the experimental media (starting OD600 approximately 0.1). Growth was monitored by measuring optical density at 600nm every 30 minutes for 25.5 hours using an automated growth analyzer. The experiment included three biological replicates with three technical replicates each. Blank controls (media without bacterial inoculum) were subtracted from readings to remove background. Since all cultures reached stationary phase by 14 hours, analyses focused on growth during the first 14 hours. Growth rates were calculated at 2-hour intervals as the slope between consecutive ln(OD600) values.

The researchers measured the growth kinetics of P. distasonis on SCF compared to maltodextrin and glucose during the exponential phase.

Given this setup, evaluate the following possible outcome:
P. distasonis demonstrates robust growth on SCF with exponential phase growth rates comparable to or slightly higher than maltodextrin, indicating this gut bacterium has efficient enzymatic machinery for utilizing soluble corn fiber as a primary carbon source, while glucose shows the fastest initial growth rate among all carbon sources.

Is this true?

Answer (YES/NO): NO